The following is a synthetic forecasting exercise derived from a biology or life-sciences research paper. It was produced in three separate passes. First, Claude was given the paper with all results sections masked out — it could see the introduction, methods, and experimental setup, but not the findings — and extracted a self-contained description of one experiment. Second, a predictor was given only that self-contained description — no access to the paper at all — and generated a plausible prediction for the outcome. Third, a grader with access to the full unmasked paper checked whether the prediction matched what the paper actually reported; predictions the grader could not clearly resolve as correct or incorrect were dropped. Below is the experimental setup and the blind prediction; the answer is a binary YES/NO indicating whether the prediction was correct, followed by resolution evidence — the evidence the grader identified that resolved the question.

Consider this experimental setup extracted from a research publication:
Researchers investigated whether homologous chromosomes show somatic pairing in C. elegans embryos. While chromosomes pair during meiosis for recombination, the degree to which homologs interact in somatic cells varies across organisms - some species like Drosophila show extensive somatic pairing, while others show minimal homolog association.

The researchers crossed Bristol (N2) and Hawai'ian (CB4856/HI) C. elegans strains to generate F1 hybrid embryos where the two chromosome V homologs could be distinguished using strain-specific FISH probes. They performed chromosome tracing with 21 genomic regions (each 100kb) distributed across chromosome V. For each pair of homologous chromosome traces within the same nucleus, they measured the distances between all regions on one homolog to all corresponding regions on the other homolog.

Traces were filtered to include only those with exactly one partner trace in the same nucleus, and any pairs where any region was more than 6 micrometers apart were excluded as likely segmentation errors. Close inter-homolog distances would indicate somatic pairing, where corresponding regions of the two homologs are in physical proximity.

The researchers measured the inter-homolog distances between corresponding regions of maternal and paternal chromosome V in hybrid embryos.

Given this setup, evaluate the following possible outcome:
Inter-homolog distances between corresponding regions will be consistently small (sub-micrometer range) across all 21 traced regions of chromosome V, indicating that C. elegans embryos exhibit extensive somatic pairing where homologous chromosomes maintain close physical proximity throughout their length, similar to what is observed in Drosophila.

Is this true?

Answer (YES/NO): NO